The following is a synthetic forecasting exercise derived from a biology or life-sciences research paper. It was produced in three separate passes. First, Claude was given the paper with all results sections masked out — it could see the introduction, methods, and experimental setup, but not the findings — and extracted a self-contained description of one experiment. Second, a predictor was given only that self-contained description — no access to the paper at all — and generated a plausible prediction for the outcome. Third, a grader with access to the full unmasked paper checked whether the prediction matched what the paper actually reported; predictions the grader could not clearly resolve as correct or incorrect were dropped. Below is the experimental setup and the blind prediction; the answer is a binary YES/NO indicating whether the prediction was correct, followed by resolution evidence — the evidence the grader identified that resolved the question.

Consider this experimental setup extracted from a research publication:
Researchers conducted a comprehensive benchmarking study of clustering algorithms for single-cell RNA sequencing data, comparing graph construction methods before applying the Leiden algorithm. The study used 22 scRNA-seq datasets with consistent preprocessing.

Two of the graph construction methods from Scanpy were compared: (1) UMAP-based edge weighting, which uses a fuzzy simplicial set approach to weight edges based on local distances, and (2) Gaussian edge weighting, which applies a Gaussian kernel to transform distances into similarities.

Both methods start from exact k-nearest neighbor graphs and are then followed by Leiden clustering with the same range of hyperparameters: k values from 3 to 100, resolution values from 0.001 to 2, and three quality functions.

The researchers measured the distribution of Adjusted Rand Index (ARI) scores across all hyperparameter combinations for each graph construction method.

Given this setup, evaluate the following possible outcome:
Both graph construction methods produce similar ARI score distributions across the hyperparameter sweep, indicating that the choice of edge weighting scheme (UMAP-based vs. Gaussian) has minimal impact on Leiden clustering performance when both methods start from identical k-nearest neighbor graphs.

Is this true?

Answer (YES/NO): NO